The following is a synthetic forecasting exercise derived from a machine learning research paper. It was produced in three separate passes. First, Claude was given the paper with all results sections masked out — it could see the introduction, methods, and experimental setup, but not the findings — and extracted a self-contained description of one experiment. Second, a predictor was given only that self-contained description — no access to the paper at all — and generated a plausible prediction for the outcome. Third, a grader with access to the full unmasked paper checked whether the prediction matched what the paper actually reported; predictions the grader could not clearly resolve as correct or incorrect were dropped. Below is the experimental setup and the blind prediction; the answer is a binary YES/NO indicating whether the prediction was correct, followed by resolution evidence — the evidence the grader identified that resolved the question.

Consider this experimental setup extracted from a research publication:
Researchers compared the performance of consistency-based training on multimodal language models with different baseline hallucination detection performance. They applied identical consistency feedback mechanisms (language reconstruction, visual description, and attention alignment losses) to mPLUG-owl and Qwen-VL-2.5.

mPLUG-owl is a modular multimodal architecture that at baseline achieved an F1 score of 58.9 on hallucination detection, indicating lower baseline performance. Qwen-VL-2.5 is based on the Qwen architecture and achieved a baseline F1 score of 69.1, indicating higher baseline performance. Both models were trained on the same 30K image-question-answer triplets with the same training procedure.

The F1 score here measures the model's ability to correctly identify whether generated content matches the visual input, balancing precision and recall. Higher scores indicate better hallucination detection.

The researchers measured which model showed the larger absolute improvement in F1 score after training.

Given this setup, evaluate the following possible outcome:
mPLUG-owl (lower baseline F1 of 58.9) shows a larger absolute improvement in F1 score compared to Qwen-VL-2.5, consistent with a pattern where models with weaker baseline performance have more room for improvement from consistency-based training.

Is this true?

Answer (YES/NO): YES